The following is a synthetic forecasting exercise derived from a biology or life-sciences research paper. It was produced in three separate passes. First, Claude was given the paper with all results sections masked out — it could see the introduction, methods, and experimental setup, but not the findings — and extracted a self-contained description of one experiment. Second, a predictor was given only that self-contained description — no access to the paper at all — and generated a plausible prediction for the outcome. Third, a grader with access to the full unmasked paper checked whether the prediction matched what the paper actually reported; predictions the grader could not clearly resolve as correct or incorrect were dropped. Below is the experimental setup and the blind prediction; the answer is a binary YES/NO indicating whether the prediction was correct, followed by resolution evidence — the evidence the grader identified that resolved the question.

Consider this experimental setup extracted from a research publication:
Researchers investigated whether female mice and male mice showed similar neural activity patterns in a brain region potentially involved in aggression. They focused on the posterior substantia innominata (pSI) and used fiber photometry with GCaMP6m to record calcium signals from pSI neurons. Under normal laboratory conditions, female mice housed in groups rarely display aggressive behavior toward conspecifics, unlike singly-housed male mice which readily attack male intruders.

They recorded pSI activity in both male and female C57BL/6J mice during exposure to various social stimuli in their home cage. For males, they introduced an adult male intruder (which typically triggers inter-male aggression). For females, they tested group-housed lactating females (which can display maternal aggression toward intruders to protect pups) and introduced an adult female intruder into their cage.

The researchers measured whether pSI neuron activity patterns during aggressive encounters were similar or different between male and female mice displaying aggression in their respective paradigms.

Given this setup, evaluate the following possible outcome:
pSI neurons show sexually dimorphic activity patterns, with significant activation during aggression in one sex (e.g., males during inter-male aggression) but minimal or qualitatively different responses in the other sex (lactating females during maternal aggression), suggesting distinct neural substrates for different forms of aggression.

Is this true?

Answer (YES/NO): NO